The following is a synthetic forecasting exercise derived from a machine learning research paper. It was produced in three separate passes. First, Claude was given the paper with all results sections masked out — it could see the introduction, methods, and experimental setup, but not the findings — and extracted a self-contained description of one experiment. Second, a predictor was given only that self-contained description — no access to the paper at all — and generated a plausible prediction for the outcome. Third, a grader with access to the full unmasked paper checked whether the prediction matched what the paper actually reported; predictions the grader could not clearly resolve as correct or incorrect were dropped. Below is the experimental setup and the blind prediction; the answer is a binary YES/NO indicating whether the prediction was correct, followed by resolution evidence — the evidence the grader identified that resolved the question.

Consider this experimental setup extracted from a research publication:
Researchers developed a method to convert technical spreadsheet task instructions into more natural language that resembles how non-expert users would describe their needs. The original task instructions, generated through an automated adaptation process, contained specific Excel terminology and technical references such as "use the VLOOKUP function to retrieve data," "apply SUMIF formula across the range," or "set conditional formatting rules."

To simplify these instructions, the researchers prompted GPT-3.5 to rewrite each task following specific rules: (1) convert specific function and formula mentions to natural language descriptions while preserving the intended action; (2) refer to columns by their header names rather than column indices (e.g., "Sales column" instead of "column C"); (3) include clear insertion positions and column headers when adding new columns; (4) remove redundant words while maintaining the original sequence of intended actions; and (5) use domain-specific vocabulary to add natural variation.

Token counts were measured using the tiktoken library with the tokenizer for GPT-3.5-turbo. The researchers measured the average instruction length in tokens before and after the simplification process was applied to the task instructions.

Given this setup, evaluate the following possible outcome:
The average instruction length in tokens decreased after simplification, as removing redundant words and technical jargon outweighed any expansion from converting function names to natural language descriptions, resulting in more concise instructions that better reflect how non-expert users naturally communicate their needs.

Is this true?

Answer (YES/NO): YES